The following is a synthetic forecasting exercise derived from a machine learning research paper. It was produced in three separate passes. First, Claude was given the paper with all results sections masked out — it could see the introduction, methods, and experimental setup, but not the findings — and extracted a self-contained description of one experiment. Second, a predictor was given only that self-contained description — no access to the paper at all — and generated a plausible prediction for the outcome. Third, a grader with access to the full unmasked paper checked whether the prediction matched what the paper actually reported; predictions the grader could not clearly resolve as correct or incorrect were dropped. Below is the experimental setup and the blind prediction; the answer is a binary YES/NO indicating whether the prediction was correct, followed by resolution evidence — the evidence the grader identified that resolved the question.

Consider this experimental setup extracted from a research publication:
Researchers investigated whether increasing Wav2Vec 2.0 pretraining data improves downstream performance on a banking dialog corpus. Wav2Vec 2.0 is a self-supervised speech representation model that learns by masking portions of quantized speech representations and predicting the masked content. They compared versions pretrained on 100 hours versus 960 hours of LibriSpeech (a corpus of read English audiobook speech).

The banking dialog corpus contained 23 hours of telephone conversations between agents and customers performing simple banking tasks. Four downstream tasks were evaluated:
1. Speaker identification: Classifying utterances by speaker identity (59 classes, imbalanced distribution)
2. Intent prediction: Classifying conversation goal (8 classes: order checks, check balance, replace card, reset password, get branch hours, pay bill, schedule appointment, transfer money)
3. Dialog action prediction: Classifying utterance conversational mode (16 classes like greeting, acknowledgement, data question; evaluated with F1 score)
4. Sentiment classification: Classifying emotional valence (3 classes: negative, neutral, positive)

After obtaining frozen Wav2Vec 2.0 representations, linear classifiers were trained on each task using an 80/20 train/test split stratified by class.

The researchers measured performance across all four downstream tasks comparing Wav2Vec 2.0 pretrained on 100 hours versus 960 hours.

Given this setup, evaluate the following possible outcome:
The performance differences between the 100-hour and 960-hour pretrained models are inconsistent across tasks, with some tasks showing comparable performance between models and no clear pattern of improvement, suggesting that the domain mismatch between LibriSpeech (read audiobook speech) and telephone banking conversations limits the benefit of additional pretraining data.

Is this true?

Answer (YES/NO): NO